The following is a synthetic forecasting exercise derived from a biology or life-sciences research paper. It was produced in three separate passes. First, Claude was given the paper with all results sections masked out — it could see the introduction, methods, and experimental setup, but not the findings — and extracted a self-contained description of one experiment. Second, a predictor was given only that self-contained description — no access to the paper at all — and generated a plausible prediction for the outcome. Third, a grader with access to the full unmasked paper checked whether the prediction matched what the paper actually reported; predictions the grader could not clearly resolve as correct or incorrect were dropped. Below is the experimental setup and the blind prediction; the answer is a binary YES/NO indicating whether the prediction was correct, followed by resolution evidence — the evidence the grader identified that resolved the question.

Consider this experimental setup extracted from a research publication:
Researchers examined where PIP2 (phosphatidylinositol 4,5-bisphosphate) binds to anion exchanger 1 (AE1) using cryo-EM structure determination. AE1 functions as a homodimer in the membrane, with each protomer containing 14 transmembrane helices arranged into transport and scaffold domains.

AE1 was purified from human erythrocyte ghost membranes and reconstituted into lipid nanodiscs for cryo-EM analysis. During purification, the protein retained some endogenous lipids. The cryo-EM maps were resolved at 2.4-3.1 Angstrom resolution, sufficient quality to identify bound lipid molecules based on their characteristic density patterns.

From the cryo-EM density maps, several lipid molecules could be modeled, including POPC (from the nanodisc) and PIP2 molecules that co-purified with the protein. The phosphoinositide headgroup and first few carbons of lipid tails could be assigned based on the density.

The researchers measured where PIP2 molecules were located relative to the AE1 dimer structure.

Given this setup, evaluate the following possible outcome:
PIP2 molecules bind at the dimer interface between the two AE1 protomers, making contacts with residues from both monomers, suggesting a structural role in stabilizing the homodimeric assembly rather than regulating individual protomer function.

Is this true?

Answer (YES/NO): NO